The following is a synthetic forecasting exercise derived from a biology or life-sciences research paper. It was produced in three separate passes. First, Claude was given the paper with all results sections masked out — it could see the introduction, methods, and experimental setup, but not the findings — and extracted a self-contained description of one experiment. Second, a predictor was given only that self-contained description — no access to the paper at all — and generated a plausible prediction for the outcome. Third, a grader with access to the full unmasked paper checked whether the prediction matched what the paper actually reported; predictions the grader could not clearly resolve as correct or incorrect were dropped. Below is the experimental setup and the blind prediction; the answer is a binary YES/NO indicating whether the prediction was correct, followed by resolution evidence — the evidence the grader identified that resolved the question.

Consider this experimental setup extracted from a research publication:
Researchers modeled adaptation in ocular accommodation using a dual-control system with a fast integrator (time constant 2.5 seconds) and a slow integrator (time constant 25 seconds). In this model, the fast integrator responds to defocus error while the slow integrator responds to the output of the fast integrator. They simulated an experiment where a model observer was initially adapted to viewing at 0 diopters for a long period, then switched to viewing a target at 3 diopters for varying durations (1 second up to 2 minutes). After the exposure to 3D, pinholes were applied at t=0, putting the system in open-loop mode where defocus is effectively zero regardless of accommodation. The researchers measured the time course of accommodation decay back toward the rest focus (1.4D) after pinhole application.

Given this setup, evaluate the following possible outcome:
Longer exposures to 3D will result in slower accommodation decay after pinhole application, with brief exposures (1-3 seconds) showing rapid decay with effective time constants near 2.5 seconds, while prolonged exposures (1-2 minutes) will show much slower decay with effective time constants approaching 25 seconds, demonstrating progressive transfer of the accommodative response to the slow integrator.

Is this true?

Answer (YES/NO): YES